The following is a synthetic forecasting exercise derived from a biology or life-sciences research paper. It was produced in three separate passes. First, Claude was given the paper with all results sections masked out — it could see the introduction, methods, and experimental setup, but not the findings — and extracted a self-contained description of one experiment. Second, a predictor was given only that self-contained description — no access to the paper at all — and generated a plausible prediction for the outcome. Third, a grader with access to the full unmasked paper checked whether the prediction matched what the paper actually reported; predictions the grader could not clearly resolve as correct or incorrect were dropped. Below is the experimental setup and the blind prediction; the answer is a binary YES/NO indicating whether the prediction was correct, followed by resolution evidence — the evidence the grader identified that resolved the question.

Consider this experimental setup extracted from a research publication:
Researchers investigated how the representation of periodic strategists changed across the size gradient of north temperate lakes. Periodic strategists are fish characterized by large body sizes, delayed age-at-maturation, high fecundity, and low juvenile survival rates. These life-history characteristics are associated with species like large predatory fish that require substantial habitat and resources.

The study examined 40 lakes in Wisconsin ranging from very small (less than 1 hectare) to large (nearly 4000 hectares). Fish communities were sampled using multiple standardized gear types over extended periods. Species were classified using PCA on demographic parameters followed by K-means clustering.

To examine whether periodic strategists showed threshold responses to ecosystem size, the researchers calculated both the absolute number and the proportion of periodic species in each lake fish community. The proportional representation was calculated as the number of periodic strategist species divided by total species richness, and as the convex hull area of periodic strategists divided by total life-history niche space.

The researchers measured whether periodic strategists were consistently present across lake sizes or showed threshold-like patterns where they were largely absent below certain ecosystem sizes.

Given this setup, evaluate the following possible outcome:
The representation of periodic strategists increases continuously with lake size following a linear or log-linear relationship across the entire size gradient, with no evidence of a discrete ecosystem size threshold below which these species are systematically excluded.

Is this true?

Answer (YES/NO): NO